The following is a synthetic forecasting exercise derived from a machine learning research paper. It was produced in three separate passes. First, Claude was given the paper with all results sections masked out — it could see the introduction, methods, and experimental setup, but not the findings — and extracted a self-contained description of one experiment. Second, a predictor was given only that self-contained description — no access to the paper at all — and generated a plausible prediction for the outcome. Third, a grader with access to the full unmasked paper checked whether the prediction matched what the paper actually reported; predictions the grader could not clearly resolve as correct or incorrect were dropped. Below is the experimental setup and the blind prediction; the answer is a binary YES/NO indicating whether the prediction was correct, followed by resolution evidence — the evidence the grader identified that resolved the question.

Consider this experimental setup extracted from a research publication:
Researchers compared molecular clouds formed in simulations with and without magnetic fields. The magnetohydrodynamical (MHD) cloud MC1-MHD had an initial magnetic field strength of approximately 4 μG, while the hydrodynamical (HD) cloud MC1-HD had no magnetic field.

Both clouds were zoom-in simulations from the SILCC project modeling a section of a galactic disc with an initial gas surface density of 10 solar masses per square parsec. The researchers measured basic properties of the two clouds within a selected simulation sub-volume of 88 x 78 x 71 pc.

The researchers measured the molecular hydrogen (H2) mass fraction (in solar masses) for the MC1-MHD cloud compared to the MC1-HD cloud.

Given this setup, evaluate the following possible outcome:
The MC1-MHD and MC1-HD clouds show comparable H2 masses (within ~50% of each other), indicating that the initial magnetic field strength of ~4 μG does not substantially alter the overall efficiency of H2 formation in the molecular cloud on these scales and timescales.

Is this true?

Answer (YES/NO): YES